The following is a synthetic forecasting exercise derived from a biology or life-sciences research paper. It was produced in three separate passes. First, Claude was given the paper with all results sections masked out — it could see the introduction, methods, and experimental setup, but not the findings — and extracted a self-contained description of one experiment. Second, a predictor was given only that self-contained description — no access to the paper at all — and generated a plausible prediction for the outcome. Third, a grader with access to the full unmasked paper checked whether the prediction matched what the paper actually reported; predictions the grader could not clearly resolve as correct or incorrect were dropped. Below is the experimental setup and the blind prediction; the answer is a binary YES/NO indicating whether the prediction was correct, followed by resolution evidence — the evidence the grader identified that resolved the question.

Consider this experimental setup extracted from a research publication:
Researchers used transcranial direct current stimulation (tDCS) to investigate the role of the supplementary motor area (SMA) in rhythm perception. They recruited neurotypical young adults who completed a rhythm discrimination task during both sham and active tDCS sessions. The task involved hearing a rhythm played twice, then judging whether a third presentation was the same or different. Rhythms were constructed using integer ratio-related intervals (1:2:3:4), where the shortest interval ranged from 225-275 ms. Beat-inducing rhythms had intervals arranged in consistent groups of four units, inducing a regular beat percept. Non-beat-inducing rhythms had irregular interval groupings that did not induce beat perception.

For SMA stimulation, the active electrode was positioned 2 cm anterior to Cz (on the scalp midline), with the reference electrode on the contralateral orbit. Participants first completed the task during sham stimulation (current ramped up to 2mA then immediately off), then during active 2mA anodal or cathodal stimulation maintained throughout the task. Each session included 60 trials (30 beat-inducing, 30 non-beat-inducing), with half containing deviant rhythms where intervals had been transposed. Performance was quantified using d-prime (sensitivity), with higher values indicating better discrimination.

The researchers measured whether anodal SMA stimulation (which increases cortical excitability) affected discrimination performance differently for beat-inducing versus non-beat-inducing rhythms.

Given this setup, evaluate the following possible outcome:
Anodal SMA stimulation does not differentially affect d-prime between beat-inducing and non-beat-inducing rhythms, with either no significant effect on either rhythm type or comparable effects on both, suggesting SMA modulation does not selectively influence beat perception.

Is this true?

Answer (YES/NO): YES